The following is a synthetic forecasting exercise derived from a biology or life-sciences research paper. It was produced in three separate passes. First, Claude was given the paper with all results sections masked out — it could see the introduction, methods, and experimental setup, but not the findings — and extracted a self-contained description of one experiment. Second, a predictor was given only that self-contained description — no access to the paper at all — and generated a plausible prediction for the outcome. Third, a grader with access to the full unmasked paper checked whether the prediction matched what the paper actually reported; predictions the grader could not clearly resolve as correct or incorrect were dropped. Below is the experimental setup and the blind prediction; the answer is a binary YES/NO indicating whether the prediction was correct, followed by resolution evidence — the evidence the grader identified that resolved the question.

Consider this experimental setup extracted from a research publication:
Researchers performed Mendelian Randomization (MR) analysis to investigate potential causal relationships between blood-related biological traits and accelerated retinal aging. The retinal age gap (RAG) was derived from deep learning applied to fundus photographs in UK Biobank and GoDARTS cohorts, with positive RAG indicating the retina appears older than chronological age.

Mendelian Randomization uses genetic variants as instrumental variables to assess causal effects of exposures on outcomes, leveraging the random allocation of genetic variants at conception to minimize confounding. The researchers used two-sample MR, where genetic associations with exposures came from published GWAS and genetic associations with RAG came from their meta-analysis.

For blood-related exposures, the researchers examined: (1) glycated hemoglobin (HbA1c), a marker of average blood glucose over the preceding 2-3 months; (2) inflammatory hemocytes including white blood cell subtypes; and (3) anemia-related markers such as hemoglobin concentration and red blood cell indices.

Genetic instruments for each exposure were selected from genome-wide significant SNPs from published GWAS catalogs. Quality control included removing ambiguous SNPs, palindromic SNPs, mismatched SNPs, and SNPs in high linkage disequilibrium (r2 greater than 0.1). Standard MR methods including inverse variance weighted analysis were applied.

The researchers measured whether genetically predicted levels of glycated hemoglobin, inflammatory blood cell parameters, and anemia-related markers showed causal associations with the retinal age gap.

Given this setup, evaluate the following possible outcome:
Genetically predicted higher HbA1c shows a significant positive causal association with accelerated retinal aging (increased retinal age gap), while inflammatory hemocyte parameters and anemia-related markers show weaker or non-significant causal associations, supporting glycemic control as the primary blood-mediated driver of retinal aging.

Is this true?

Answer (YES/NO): NO